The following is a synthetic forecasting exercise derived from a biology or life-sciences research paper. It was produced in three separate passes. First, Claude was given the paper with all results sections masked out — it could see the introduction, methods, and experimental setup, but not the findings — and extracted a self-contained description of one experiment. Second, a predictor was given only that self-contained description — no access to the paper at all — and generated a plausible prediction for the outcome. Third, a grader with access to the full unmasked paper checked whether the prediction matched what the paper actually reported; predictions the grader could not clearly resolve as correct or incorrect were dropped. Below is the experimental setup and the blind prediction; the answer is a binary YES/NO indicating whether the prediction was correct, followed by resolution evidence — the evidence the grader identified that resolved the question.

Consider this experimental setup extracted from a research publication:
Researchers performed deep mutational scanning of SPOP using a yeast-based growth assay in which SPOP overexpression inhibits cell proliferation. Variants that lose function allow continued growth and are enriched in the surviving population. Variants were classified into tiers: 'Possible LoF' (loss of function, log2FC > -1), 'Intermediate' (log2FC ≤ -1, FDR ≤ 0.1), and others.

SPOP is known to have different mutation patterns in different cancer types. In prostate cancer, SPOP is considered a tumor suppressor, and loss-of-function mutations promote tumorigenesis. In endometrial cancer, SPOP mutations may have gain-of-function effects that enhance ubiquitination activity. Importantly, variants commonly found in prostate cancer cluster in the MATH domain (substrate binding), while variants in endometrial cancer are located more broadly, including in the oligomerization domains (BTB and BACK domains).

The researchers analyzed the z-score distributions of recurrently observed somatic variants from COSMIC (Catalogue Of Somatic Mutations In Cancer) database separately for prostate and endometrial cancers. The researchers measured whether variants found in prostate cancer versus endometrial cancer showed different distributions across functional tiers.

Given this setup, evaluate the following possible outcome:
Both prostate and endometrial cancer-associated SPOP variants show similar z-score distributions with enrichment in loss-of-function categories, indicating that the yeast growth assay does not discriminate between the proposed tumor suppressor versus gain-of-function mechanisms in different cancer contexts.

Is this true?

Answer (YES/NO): NO